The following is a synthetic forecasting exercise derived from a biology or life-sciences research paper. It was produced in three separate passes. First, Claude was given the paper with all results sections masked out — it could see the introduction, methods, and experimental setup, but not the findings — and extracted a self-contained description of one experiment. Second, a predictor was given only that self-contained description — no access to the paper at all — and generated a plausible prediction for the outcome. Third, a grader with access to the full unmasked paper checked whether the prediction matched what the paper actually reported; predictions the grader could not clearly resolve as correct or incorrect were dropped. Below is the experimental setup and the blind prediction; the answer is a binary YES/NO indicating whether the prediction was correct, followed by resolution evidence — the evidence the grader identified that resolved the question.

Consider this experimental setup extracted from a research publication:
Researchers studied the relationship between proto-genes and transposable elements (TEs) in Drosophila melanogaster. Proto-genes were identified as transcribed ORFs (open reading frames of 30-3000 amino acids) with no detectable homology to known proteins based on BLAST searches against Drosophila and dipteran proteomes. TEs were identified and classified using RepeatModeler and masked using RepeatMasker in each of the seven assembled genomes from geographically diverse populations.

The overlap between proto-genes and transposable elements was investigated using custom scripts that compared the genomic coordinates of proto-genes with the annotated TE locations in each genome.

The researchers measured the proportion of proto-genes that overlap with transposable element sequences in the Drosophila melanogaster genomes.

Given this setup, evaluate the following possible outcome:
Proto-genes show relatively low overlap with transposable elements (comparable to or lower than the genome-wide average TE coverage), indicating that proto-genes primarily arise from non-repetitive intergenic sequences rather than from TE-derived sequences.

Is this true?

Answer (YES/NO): NO